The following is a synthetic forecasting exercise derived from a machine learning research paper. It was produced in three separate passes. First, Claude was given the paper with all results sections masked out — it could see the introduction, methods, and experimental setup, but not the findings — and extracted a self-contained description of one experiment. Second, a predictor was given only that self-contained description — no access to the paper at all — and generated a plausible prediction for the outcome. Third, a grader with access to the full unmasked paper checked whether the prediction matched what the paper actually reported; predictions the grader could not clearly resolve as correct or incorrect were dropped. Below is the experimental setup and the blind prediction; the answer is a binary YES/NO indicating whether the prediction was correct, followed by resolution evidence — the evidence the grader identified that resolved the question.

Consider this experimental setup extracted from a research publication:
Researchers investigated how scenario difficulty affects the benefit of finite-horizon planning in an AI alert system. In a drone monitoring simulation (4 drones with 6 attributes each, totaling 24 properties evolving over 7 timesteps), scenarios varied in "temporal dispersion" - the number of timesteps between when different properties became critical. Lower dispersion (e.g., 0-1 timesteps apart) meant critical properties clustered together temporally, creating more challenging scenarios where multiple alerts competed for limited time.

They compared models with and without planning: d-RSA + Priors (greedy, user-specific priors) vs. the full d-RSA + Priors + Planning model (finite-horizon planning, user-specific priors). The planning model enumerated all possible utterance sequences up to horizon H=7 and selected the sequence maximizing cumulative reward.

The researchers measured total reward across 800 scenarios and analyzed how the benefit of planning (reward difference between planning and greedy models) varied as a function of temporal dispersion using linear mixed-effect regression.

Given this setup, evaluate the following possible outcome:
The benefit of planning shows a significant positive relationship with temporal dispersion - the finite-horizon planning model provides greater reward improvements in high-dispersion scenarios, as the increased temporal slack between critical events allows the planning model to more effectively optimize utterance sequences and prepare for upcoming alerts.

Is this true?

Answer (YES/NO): NO